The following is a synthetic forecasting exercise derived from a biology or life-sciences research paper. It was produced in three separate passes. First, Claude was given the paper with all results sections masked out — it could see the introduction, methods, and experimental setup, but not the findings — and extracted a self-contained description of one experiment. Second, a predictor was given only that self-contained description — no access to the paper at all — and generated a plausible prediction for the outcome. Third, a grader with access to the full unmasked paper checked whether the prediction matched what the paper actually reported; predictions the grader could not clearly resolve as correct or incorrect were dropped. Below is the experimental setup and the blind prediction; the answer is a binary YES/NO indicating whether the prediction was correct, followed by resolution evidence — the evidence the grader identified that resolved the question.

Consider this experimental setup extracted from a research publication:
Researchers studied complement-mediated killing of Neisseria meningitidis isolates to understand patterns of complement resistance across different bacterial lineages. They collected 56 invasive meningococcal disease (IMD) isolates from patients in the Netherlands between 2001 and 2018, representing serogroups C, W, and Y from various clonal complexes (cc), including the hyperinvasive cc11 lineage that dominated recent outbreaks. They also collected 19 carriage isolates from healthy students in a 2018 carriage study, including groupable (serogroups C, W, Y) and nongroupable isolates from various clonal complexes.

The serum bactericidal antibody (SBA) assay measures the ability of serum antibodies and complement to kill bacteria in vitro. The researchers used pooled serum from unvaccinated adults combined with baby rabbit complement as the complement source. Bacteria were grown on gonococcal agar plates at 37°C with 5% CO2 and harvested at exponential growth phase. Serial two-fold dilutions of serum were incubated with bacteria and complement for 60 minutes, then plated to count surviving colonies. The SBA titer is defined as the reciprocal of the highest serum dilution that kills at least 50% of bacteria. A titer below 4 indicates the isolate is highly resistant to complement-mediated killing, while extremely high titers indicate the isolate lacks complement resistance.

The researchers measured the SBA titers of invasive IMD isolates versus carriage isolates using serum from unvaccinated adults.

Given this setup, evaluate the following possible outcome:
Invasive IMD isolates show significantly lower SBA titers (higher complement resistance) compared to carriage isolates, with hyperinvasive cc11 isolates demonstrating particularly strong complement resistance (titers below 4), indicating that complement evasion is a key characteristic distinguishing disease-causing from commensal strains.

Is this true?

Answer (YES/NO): NO